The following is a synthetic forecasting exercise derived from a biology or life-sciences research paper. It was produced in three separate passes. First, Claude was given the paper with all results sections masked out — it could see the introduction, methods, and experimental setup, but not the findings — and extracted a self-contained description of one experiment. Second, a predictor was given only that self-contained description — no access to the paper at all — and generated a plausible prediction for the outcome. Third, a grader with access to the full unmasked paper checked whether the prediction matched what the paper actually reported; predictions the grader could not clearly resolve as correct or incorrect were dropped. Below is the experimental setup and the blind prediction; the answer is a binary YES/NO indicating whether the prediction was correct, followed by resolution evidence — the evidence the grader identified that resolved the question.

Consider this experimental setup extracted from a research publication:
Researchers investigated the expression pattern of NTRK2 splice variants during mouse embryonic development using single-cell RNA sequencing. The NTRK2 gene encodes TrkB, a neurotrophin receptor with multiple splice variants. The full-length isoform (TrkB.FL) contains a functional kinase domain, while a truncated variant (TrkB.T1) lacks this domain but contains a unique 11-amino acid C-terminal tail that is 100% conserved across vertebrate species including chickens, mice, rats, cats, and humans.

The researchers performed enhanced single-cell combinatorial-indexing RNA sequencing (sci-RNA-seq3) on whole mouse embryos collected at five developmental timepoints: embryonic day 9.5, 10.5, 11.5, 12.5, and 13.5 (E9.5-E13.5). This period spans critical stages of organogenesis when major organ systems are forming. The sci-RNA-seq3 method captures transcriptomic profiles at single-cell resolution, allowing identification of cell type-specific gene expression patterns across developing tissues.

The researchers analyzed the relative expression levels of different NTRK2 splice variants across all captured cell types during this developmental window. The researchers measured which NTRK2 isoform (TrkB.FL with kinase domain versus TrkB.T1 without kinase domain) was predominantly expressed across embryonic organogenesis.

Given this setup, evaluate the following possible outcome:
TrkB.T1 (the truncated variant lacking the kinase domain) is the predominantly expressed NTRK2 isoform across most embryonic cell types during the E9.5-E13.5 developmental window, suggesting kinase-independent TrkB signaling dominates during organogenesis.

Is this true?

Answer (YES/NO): YES